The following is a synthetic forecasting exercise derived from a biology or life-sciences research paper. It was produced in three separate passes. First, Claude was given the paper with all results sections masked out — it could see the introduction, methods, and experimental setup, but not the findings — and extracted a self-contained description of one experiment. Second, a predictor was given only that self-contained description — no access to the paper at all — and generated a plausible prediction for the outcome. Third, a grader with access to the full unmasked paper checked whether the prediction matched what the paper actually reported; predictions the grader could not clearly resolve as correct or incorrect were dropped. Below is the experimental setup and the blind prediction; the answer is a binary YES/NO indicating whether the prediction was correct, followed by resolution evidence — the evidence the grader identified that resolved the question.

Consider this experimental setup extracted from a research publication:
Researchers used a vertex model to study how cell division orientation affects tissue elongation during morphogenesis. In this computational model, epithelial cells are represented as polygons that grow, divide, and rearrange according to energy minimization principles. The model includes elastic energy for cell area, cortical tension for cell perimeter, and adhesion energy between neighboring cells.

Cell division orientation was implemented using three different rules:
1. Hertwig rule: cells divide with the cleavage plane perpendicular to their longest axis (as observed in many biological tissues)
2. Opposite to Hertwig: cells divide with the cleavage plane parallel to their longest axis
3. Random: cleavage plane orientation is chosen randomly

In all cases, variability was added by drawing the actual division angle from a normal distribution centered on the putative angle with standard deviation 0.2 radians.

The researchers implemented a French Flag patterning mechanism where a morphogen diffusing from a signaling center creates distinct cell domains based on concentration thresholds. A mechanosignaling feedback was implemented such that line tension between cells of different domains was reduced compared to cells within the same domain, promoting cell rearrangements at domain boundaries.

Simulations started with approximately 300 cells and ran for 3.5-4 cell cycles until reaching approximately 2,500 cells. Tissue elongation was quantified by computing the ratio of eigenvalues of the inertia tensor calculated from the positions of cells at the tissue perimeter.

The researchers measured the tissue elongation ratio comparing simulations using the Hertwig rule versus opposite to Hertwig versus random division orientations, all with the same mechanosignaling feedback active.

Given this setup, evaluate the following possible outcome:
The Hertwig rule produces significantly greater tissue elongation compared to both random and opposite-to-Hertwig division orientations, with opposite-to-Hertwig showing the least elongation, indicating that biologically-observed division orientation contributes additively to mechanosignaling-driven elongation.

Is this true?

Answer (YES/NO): YES